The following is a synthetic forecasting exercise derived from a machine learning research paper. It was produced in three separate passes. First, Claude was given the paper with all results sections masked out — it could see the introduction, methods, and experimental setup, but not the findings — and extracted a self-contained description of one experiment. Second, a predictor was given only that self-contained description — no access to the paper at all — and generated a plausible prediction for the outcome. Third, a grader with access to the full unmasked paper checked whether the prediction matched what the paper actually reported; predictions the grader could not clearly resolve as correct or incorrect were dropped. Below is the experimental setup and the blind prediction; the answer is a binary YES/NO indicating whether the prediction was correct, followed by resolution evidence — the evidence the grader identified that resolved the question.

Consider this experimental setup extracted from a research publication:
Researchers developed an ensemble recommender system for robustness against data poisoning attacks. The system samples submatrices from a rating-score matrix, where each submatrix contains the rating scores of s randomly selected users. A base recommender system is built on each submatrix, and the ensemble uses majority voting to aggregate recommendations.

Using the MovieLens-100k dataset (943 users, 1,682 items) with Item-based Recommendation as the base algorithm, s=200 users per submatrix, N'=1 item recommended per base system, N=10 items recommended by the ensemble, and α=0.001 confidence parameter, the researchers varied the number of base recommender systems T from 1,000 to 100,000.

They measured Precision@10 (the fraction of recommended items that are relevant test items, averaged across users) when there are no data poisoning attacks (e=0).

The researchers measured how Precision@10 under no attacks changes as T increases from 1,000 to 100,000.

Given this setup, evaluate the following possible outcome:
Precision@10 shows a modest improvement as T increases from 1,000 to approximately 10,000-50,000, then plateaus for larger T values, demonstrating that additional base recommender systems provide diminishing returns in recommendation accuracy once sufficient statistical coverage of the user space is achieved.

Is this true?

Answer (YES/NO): NO